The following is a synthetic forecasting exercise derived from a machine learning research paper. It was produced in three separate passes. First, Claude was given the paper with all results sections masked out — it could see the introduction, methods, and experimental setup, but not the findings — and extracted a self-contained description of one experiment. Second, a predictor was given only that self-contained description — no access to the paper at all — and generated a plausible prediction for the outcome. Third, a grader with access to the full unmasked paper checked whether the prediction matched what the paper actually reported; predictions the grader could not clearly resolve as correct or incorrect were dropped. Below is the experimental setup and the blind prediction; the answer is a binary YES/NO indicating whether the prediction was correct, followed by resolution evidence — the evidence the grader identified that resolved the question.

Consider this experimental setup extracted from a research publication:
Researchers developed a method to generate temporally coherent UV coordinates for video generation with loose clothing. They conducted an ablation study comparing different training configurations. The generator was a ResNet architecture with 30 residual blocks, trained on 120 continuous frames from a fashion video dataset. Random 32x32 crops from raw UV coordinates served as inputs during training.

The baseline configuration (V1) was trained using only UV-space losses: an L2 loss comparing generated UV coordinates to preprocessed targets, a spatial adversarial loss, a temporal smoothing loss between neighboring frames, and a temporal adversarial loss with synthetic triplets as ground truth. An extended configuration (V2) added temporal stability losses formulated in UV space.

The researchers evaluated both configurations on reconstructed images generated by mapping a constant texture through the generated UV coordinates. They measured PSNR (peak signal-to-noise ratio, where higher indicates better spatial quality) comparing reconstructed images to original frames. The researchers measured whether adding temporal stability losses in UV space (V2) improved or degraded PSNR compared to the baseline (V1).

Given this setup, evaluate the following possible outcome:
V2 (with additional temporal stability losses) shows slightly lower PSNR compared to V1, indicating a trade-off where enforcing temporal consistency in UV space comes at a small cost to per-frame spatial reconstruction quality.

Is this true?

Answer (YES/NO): NO